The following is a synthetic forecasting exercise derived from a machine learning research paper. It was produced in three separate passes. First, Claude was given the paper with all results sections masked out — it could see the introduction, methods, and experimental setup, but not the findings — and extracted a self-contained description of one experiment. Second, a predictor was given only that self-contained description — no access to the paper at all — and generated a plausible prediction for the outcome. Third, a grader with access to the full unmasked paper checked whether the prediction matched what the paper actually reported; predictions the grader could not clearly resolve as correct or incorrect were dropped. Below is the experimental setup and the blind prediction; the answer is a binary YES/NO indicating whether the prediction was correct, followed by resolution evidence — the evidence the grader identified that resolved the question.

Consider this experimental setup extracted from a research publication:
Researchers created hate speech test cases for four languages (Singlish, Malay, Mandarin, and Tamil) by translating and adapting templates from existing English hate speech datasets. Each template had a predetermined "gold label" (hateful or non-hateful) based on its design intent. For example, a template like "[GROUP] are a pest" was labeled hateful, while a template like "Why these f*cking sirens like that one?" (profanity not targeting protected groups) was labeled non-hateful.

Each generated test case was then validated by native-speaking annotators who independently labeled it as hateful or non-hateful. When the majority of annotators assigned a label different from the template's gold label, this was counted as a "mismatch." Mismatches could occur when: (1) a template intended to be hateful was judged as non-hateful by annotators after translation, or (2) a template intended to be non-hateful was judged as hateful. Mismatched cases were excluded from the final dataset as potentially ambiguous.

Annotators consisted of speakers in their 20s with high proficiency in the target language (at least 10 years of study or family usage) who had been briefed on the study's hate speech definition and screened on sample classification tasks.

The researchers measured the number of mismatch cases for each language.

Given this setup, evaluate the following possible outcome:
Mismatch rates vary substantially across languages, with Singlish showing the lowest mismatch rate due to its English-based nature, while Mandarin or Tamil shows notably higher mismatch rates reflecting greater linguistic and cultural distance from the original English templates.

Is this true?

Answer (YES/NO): YES